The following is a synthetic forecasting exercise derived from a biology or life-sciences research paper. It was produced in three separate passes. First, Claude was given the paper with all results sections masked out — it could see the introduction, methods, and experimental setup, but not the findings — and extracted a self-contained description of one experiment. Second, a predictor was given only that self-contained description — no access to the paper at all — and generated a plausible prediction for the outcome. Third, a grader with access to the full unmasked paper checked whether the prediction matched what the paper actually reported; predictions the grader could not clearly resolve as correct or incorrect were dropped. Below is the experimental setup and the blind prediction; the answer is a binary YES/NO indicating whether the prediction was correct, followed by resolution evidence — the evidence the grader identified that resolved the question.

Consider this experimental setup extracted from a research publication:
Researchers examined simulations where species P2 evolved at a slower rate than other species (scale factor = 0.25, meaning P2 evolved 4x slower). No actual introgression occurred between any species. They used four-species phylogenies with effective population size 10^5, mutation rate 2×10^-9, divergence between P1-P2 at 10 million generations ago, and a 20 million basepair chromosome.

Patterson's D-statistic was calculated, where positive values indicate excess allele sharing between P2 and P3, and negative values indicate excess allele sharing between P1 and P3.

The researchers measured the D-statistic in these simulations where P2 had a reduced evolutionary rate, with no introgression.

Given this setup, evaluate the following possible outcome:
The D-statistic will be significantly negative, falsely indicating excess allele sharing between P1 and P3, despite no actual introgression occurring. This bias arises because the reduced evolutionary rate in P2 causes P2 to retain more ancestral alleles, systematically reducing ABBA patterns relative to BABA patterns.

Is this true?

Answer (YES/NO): NO